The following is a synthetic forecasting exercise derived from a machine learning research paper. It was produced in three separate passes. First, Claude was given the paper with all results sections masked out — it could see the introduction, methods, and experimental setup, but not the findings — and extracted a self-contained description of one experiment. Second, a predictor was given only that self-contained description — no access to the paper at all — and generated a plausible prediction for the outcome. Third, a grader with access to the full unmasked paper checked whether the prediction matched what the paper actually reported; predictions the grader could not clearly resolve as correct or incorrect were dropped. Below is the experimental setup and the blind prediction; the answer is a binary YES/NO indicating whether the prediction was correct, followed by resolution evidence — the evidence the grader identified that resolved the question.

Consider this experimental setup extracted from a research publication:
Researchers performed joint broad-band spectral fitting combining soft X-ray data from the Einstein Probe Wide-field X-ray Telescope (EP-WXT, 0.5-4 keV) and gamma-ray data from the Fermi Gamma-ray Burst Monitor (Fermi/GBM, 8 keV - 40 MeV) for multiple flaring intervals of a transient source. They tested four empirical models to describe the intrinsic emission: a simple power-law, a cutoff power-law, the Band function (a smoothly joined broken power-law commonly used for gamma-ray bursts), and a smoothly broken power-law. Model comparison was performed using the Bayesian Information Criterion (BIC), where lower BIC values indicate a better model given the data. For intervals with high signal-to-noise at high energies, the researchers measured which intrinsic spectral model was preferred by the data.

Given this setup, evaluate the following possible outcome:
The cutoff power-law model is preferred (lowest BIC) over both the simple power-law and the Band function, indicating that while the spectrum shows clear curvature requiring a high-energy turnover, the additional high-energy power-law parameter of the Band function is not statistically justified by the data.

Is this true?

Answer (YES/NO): NO